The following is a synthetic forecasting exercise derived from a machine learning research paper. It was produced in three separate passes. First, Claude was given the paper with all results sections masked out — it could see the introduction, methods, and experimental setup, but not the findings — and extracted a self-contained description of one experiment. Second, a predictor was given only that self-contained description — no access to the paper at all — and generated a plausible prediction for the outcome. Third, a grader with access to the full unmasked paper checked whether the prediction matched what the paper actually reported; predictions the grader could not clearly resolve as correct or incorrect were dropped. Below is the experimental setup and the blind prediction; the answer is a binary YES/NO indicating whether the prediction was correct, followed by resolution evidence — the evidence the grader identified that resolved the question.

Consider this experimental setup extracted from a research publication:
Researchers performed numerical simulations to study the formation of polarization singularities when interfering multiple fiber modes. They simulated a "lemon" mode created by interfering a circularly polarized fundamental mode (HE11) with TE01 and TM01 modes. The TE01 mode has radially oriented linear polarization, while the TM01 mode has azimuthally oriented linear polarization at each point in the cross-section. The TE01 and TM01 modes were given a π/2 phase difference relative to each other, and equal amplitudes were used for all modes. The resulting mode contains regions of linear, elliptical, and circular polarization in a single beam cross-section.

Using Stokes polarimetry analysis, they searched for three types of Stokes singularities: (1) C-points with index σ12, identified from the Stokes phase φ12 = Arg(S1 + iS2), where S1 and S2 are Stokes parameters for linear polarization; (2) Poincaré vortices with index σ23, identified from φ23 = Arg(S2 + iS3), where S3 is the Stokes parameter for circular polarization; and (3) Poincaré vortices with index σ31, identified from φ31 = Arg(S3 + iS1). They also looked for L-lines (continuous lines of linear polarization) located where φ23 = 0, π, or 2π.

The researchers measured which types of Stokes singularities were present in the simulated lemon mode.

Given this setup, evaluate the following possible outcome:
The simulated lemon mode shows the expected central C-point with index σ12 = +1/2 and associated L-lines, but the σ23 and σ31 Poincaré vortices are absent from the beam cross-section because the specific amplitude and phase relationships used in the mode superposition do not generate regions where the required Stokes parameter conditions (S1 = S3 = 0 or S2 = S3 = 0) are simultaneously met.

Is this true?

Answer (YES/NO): NO